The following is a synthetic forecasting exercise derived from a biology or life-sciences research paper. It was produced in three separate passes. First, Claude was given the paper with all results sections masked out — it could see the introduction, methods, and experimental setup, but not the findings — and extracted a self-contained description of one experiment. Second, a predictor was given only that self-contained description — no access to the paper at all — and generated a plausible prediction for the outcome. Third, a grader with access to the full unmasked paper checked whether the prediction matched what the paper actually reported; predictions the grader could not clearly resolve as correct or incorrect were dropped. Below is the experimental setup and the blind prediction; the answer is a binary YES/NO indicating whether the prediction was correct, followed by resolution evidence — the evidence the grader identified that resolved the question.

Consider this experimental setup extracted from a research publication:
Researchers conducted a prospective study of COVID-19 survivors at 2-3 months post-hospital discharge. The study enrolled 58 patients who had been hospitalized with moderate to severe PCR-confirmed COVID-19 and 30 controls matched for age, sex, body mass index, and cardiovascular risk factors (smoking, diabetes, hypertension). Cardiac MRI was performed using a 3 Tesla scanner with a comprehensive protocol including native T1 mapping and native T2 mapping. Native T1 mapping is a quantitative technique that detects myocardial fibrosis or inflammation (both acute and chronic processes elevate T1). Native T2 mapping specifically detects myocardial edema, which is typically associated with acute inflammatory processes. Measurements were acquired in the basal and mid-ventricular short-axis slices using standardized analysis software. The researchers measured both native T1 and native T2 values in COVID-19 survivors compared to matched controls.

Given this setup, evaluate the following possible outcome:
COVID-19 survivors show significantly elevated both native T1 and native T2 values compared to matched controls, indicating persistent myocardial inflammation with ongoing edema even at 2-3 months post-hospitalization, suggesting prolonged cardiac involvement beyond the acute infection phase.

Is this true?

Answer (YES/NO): NO